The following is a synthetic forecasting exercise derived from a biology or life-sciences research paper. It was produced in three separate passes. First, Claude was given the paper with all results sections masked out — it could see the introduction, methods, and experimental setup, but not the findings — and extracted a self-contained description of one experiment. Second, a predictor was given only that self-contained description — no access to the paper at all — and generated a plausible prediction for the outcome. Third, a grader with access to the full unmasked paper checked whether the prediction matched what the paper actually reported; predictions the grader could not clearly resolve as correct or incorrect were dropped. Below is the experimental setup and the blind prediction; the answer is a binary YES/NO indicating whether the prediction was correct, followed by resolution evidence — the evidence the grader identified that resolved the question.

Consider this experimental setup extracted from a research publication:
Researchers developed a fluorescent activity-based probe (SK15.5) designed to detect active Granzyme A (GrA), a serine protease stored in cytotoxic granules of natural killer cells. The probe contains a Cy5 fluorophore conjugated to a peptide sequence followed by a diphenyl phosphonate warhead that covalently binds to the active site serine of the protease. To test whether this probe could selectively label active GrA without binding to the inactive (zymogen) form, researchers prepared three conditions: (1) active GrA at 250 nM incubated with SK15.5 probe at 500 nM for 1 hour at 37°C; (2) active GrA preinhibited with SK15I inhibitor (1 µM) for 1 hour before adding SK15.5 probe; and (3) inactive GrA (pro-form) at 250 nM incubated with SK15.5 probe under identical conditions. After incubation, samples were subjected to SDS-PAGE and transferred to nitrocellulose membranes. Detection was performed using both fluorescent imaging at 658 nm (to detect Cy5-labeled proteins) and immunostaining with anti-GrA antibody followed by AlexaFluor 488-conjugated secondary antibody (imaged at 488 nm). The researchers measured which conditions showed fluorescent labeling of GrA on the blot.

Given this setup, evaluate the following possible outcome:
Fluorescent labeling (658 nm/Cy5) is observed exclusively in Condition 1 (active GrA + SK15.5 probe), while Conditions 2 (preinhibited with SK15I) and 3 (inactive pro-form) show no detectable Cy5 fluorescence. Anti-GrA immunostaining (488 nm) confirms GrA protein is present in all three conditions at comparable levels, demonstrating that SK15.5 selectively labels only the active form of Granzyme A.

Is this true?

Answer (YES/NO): YES